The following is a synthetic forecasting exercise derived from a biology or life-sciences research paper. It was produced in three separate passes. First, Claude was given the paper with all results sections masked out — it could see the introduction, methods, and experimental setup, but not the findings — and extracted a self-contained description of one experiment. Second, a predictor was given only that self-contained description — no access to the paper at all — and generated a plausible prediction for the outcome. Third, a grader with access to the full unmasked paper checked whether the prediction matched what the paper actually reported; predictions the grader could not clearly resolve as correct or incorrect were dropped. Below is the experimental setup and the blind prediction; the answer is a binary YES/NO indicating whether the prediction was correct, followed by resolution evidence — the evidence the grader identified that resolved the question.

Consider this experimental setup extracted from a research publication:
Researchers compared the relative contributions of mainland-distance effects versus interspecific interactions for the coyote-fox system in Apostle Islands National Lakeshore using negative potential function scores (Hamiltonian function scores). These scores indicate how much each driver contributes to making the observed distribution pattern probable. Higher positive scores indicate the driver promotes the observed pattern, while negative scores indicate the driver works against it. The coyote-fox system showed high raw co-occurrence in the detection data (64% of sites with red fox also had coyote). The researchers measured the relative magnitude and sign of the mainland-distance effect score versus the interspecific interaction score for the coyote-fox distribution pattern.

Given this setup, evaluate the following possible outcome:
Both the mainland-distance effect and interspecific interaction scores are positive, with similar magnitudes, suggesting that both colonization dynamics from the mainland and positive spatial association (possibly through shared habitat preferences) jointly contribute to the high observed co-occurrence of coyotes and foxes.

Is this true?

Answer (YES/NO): NO